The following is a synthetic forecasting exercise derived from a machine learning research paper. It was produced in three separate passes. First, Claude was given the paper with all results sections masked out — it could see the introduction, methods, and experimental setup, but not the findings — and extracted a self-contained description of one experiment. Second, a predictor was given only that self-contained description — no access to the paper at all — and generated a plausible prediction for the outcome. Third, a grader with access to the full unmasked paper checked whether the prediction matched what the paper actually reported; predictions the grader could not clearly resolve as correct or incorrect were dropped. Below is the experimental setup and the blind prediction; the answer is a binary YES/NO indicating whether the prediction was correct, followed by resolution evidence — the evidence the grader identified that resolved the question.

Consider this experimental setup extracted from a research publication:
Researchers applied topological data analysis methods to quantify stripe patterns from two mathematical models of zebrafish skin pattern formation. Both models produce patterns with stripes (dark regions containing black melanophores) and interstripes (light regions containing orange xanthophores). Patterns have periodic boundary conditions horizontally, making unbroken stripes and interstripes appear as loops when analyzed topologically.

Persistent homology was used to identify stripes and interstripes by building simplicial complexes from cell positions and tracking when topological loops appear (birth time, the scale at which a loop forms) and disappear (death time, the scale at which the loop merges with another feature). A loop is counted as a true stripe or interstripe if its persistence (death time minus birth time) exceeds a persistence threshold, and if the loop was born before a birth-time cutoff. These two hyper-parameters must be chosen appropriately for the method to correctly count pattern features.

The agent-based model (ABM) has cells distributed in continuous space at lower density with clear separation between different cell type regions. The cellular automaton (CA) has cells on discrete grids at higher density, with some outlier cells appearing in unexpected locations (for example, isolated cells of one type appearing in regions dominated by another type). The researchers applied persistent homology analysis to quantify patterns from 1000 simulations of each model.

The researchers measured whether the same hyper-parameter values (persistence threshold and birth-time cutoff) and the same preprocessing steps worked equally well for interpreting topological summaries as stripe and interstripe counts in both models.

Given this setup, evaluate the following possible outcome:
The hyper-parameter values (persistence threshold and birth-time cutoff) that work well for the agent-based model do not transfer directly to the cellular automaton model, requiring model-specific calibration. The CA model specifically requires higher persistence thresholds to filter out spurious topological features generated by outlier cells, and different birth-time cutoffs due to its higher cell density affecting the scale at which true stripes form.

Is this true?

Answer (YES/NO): NO